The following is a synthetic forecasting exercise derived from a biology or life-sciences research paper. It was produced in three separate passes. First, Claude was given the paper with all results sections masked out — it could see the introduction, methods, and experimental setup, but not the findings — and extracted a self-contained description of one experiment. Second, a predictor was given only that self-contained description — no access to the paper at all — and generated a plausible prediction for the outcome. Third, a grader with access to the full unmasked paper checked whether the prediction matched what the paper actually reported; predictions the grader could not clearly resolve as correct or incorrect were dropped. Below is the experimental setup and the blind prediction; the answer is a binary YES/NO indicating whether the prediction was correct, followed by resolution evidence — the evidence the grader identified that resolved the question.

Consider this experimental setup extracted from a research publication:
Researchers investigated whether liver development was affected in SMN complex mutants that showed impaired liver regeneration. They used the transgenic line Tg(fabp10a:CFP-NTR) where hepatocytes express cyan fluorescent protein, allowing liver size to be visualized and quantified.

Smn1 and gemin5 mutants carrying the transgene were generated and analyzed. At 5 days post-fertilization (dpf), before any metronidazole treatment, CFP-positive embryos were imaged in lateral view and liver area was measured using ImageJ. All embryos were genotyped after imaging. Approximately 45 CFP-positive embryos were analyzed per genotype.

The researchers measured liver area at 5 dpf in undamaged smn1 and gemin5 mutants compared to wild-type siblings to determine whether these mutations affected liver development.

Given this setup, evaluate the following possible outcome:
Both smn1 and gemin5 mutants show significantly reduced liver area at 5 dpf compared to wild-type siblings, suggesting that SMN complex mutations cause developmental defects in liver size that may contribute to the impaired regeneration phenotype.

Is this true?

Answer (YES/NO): NO